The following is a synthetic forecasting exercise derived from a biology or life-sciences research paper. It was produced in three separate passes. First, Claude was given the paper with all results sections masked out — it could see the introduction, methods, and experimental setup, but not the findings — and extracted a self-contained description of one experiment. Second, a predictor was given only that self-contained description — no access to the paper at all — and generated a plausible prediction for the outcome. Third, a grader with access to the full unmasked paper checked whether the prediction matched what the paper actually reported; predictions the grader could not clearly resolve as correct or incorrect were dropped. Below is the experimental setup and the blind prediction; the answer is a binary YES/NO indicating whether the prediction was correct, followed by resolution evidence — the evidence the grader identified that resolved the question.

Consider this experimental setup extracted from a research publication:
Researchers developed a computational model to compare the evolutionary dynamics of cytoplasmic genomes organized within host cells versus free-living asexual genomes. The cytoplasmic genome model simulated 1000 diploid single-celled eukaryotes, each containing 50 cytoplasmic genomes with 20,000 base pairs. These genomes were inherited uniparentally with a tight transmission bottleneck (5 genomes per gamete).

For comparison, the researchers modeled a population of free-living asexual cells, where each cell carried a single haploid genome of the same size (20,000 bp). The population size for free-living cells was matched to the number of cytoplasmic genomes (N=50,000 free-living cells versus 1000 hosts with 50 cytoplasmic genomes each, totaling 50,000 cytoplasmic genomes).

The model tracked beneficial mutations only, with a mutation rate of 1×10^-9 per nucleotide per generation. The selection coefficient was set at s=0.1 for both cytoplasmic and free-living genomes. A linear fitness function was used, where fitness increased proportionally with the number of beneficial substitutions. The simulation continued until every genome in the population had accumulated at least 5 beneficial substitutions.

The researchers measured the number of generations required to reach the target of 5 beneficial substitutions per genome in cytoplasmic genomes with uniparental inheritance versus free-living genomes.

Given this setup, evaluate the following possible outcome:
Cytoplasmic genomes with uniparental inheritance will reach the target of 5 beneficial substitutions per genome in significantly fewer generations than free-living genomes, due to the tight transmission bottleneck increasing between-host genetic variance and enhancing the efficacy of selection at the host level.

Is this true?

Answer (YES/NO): NO